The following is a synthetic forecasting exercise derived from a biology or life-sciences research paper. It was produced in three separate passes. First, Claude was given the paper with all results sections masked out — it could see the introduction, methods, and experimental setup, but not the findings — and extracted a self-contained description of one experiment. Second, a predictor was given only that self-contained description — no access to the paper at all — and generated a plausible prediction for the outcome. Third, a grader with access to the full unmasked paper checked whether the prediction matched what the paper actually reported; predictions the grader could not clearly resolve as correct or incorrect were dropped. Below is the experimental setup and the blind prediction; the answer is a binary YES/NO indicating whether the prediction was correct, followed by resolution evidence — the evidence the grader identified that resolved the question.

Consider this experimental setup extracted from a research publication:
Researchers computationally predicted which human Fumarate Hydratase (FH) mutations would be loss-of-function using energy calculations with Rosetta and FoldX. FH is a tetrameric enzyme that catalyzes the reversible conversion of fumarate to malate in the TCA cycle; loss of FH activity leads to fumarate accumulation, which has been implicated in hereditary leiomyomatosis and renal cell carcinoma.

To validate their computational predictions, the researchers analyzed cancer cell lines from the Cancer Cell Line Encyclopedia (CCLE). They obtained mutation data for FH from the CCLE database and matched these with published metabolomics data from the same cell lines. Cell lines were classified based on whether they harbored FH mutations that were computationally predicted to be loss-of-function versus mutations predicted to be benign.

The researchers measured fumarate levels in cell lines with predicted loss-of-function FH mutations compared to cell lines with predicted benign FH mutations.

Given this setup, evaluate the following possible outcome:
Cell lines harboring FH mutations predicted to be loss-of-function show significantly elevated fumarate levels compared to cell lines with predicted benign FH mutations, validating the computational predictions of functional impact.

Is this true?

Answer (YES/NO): YES